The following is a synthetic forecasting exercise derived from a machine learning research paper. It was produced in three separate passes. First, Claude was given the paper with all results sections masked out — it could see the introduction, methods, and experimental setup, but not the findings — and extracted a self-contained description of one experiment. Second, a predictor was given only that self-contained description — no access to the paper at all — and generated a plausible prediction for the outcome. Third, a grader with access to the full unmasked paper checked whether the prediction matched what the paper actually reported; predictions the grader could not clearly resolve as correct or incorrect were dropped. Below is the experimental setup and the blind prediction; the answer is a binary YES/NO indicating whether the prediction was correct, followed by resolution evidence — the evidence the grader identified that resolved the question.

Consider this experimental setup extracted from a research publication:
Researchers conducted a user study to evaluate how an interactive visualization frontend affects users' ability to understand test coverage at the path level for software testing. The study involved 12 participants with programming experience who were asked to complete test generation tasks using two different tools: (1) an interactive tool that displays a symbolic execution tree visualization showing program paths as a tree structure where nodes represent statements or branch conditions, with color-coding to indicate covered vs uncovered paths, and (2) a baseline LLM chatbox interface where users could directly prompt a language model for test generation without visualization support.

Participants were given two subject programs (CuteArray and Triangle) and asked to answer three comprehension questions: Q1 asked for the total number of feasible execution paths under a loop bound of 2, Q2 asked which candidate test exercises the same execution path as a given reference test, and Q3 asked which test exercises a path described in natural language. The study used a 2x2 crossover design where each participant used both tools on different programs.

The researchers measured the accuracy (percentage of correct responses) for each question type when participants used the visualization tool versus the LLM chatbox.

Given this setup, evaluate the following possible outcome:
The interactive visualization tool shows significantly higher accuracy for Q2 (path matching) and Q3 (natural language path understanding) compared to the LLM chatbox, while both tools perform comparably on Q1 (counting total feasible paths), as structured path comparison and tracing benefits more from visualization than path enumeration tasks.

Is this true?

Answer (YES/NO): NO